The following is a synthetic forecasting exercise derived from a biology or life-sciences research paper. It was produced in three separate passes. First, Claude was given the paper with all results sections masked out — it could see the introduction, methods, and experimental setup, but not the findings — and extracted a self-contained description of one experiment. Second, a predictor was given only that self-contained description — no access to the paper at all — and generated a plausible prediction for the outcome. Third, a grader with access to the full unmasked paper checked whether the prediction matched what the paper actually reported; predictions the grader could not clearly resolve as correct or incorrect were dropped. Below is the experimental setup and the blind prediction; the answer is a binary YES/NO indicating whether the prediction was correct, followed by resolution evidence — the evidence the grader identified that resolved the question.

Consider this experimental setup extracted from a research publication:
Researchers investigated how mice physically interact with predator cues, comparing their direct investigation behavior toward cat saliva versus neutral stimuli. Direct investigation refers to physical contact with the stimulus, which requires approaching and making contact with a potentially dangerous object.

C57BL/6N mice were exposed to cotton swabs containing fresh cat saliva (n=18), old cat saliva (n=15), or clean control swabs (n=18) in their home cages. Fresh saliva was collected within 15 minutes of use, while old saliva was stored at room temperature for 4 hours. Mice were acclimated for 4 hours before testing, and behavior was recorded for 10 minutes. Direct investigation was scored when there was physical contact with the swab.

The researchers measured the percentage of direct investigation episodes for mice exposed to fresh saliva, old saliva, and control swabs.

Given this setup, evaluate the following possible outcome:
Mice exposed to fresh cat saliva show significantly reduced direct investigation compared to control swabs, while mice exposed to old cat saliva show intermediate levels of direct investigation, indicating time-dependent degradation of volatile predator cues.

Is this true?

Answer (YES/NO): NO